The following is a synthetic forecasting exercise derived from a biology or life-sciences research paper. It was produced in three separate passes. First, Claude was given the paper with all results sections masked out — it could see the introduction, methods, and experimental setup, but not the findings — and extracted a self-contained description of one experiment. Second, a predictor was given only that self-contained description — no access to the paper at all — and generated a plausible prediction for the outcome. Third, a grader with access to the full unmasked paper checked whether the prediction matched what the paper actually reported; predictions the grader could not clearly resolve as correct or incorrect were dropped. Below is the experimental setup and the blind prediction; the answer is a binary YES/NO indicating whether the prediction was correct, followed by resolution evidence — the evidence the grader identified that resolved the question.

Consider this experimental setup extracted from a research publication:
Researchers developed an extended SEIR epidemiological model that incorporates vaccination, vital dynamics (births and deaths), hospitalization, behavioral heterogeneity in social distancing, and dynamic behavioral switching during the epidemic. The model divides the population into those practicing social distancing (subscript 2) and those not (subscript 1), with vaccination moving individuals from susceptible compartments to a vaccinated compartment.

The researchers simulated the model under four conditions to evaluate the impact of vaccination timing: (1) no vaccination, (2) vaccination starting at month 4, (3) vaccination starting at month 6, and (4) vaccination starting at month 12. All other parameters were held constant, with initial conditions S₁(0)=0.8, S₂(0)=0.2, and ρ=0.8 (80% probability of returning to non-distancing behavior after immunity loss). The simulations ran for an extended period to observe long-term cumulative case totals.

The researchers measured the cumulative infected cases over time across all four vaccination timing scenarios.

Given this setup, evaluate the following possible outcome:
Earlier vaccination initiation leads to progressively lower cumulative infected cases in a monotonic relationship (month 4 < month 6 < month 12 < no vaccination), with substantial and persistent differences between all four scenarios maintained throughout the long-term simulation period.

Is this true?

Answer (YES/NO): NO